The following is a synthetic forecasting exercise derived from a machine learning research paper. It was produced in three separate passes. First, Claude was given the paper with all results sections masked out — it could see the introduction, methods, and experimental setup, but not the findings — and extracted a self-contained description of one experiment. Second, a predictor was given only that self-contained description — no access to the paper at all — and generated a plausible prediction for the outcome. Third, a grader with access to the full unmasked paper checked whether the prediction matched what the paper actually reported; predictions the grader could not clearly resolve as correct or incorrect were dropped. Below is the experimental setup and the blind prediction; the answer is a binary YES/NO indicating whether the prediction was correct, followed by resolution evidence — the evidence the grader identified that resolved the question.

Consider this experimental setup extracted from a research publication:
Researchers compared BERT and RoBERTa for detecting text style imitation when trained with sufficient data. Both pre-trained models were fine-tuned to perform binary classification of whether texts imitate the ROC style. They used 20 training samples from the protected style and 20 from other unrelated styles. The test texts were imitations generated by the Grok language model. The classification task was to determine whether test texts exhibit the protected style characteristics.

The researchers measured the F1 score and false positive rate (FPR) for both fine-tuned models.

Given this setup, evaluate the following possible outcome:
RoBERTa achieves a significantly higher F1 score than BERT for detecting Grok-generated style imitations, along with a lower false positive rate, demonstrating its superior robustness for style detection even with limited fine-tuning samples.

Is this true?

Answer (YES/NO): NO